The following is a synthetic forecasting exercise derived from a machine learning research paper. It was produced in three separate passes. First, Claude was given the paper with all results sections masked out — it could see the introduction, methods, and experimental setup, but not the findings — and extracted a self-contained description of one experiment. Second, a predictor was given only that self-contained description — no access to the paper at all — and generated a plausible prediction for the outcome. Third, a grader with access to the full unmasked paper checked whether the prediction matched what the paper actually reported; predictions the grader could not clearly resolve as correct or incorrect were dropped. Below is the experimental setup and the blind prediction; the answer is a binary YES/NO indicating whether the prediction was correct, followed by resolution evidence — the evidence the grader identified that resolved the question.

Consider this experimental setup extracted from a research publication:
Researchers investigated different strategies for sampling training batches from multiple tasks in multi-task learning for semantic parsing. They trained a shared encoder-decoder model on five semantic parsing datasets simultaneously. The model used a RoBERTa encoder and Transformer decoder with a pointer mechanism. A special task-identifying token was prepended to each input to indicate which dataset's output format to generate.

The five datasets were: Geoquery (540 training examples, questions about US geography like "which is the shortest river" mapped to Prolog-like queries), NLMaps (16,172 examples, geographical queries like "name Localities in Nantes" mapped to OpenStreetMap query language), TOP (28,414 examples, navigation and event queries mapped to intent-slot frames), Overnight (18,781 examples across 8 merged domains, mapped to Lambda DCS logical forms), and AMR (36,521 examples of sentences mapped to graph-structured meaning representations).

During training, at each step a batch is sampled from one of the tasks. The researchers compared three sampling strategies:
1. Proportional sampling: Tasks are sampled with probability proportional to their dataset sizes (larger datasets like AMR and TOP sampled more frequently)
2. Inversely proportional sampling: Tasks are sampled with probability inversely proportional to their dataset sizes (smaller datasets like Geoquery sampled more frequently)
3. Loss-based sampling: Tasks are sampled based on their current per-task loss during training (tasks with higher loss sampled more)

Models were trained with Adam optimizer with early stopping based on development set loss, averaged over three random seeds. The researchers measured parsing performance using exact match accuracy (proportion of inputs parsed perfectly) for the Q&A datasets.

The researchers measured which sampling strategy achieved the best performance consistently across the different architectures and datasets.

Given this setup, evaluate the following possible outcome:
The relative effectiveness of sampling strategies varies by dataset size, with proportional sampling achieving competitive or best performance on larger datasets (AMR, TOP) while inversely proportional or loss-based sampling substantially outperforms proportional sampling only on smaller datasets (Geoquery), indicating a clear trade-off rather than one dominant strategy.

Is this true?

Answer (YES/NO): NO